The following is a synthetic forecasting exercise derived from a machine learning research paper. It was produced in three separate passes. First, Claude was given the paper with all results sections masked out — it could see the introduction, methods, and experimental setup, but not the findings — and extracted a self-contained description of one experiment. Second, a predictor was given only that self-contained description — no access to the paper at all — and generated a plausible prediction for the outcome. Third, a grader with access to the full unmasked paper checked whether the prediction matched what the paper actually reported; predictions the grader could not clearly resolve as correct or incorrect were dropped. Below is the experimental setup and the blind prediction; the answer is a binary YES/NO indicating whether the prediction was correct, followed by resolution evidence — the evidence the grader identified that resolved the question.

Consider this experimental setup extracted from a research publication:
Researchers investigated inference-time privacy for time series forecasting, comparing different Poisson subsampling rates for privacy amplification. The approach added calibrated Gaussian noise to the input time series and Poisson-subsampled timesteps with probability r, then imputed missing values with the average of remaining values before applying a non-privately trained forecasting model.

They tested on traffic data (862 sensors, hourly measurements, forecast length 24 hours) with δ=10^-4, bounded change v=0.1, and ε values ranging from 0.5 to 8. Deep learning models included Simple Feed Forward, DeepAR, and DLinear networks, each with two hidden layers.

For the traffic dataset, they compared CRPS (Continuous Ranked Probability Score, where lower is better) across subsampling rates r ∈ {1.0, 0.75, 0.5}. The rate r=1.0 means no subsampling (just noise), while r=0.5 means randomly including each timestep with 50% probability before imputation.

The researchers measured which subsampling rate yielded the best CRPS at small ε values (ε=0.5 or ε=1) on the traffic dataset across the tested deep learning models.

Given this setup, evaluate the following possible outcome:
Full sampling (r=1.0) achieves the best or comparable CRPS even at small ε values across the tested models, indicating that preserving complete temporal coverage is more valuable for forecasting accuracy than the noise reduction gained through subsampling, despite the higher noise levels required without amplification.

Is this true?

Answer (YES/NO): NO